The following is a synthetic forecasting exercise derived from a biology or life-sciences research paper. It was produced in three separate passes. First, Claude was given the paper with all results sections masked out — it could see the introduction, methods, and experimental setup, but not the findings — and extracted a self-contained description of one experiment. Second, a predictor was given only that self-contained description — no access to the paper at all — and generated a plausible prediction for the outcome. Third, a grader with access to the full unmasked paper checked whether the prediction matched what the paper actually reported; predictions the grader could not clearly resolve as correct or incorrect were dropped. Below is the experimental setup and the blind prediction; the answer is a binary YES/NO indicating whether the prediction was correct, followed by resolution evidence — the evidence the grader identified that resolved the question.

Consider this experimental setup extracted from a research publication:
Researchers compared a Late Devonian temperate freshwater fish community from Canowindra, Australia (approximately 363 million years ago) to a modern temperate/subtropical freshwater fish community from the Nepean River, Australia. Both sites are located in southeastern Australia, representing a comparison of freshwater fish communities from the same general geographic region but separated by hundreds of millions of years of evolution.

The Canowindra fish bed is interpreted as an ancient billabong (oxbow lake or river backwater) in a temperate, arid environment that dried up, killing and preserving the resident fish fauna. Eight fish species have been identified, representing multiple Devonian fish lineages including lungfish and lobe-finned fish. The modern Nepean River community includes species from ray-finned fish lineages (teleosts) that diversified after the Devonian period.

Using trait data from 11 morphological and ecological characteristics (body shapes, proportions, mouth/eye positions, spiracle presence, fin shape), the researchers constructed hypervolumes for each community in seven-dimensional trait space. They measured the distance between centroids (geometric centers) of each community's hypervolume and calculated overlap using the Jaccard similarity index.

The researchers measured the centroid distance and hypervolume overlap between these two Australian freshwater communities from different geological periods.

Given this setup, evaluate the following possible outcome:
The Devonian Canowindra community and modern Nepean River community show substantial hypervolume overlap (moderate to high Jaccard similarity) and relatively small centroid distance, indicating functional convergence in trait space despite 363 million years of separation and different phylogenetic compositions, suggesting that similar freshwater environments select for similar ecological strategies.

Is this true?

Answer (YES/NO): NO